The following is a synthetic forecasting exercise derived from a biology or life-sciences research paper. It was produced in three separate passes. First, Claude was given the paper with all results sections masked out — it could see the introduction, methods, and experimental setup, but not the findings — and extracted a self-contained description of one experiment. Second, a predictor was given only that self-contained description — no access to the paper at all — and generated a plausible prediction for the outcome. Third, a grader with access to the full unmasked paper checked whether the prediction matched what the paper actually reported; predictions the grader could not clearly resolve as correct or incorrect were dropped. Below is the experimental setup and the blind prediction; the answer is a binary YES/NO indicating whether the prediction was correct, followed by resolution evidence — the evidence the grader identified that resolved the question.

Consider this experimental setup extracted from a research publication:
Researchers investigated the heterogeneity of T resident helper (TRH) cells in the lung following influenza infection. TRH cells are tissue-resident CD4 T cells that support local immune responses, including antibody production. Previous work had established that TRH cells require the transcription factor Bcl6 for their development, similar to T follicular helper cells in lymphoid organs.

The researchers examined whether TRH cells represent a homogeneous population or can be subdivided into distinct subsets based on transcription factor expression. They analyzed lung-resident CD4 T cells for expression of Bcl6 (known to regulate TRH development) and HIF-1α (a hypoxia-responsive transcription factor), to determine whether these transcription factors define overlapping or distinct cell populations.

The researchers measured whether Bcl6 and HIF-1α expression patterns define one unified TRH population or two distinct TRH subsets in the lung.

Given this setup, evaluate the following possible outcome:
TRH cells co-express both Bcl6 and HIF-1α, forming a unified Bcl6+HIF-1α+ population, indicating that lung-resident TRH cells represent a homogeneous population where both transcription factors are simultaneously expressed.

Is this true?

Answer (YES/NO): NO